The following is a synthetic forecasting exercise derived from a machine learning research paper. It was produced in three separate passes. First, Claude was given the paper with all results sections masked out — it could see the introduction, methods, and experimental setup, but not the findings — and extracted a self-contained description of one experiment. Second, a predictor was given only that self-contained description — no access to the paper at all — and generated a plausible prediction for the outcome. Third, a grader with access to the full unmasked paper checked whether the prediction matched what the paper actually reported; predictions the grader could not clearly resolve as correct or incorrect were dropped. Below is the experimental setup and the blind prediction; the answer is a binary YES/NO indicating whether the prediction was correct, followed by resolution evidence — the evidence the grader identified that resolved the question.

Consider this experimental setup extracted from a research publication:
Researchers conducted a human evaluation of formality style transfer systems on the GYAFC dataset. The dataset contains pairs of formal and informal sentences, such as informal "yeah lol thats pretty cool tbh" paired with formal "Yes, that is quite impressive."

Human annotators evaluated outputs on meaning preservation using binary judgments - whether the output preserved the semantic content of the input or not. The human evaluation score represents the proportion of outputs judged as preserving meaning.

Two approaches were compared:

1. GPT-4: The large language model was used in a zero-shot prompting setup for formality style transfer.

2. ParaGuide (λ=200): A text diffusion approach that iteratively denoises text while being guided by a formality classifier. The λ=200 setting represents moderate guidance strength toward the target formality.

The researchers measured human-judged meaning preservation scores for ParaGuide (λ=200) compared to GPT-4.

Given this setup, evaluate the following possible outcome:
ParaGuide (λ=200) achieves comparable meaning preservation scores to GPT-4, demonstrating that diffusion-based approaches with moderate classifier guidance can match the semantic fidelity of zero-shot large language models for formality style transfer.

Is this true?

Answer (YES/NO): NO